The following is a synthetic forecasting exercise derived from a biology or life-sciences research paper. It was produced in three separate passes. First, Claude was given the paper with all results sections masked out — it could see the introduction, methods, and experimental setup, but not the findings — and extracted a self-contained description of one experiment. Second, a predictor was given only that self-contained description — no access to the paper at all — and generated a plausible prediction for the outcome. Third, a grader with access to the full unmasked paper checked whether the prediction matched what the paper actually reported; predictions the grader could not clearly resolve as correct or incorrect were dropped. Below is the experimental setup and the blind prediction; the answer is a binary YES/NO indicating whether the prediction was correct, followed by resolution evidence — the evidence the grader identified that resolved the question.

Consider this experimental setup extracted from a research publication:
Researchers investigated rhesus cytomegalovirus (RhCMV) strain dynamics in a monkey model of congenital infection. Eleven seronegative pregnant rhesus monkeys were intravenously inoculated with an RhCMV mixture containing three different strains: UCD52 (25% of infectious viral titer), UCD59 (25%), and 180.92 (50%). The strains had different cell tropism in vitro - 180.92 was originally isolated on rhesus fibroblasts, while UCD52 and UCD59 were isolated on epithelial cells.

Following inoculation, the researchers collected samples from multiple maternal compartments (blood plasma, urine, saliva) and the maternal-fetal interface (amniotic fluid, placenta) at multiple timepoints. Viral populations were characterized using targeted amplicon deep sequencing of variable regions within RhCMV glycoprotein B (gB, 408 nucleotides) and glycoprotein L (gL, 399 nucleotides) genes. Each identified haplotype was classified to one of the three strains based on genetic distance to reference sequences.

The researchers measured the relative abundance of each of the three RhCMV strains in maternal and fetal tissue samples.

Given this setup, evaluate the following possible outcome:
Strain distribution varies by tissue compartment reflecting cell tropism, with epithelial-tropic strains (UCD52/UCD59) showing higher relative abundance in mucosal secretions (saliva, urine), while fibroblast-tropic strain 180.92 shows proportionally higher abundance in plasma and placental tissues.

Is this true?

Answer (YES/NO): NO